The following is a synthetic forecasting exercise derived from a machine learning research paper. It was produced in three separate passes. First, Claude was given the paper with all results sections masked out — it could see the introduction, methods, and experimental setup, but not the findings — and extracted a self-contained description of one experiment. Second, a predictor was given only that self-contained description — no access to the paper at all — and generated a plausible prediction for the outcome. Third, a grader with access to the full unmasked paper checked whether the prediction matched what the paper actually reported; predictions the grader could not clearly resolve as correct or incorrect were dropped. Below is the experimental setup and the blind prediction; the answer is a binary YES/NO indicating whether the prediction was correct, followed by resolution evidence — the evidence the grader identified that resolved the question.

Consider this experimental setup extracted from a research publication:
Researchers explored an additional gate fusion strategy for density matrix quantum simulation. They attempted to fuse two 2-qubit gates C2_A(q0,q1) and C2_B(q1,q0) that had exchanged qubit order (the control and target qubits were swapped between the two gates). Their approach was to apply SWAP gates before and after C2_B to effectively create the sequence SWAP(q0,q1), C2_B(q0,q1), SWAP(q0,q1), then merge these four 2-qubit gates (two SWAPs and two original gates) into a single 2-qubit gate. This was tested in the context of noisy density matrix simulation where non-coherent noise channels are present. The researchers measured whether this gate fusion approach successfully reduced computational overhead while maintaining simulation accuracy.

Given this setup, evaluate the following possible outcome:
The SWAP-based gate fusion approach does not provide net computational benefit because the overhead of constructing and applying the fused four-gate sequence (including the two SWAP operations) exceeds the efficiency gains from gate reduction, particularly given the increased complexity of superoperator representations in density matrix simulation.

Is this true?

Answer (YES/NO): NO